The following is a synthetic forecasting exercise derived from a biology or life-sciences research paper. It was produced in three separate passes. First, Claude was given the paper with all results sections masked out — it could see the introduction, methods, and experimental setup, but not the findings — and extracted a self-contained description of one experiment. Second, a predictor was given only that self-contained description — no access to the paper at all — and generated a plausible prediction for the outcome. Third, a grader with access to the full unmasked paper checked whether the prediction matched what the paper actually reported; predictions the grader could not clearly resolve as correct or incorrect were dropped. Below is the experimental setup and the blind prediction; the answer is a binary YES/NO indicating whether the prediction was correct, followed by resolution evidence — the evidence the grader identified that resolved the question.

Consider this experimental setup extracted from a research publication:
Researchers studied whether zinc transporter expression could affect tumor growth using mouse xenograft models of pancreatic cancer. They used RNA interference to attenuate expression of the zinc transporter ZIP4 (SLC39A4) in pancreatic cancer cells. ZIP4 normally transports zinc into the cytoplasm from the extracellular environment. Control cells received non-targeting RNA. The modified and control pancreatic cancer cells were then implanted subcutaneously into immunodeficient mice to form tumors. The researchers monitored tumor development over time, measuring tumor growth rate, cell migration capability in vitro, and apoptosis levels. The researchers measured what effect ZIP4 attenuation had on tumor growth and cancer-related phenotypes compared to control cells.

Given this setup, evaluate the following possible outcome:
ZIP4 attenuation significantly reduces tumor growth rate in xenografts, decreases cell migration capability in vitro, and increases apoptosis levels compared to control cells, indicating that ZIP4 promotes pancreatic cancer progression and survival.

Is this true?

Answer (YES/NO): YES